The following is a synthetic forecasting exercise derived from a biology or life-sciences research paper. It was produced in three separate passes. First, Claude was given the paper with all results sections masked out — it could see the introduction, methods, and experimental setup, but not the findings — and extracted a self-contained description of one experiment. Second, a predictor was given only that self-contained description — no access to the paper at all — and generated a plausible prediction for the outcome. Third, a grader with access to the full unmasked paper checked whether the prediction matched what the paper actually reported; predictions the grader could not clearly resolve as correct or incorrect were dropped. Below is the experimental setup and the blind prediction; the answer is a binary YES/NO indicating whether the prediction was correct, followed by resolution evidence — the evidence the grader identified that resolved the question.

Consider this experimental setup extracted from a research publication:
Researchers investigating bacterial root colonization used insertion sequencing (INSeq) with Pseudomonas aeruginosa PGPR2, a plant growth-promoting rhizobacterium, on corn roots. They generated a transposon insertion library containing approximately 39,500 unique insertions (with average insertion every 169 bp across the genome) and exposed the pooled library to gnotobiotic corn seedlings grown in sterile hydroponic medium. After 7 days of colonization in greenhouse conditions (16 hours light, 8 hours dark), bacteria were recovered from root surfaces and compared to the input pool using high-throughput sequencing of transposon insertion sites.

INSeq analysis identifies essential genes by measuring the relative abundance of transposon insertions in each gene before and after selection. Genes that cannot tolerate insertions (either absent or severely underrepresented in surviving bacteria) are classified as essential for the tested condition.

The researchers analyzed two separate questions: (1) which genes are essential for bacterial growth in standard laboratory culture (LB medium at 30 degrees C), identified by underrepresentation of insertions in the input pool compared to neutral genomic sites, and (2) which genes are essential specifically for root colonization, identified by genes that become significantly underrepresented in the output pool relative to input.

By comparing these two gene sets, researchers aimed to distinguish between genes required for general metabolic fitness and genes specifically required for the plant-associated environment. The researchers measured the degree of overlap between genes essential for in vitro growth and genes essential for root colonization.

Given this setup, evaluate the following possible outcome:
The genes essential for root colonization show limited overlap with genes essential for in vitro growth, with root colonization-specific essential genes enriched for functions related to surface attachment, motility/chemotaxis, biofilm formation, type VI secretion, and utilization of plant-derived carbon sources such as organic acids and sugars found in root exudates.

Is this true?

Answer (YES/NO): NO